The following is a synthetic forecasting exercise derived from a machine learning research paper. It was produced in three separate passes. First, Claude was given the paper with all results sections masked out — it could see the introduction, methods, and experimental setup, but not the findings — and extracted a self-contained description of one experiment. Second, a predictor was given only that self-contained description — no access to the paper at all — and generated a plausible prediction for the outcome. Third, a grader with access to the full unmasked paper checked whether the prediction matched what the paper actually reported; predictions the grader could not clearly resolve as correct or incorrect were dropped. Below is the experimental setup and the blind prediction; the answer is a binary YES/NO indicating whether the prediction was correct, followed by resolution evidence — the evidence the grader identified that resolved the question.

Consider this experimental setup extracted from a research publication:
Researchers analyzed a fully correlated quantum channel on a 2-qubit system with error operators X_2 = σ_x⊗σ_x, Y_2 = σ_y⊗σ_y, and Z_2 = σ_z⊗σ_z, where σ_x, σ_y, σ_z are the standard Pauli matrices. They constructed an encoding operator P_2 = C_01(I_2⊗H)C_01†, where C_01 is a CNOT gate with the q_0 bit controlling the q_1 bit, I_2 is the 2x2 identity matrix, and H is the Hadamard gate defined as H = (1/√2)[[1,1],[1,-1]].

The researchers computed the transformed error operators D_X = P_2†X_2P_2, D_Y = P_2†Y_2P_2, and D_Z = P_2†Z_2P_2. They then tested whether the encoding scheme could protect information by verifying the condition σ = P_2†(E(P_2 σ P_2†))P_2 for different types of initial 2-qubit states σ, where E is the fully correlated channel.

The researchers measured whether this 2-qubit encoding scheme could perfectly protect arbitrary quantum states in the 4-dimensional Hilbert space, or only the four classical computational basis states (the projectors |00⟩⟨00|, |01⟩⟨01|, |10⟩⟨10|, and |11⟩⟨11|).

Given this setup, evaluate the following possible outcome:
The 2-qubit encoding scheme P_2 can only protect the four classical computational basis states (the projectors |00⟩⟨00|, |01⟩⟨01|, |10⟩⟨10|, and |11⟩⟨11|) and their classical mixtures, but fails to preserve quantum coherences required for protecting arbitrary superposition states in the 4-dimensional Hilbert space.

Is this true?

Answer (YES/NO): YES